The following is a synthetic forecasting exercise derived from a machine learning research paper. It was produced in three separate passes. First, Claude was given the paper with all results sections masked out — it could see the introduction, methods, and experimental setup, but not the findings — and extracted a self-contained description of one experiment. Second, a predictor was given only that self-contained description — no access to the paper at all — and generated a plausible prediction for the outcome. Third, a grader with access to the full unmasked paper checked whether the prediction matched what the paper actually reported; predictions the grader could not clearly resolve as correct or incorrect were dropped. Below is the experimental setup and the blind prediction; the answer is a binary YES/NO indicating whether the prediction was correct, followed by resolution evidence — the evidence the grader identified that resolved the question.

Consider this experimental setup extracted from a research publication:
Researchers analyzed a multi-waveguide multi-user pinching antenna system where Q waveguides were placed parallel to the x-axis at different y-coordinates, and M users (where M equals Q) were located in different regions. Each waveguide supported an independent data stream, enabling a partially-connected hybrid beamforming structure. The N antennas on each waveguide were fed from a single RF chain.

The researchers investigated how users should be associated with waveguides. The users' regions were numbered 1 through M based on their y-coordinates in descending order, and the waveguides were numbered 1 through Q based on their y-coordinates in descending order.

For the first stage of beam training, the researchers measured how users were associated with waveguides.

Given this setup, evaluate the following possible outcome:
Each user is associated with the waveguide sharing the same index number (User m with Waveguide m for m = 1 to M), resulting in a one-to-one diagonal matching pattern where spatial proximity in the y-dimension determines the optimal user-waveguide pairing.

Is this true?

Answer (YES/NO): YES